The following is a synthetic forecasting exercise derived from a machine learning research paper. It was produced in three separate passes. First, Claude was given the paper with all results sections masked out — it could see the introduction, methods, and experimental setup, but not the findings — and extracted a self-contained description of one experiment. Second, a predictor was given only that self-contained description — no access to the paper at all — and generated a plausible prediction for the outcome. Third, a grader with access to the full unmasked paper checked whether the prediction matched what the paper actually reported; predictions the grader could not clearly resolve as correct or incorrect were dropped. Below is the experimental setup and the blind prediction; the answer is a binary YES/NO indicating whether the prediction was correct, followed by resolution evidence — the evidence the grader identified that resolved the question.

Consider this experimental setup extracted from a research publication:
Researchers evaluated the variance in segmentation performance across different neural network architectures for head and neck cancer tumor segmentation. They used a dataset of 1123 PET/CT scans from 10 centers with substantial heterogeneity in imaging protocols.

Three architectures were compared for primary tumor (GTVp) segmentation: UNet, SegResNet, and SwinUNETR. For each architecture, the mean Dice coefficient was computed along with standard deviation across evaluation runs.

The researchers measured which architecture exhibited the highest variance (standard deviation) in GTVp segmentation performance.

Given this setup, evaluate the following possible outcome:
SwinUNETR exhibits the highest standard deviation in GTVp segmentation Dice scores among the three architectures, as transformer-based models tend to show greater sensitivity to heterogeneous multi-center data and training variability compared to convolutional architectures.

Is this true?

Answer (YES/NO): YES